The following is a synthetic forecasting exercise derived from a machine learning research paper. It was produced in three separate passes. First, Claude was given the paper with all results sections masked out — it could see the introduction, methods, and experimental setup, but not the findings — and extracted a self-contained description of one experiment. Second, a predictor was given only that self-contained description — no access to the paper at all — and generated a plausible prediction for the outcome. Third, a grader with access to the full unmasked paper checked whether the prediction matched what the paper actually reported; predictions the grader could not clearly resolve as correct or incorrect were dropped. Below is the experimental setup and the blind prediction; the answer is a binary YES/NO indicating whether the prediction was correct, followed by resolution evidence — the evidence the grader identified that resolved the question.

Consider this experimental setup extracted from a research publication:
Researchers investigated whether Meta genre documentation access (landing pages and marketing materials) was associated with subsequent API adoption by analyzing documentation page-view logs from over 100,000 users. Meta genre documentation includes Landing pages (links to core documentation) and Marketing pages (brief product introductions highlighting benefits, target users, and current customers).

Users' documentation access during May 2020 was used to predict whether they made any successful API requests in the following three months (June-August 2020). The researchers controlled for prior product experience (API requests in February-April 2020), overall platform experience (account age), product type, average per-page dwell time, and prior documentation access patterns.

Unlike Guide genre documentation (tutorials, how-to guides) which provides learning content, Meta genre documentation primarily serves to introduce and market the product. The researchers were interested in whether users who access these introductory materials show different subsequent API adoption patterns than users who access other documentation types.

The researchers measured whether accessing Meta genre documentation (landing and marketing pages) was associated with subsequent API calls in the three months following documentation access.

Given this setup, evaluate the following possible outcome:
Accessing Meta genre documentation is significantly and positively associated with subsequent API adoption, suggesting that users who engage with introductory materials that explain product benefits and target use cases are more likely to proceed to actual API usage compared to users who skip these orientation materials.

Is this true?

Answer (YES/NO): NO